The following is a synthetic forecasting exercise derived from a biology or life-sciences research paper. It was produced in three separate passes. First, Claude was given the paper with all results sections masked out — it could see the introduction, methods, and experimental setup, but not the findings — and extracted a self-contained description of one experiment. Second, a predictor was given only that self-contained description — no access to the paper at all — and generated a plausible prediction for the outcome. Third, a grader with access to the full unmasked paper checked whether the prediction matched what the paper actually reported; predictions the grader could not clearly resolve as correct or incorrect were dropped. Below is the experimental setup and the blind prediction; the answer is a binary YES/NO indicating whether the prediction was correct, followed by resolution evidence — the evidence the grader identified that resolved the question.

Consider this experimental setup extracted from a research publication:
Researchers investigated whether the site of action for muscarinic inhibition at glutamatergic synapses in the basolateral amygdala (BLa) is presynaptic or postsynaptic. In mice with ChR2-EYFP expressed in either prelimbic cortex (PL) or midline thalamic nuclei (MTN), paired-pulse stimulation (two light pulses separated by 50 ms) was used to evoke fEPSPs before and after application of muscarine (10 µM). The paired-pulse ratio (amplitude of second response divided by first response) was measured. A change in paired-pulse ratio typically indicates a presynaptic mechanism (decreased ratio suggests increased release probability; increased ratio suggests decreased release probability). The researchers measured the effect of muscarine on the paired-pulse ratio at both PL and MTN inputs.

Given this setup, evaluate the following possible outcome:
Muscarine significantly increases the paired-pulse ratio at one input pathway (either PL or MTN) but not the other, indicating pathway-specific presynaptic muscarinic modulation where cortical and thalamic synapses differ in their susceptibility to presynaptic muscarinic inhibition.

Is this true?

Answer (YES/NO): NO